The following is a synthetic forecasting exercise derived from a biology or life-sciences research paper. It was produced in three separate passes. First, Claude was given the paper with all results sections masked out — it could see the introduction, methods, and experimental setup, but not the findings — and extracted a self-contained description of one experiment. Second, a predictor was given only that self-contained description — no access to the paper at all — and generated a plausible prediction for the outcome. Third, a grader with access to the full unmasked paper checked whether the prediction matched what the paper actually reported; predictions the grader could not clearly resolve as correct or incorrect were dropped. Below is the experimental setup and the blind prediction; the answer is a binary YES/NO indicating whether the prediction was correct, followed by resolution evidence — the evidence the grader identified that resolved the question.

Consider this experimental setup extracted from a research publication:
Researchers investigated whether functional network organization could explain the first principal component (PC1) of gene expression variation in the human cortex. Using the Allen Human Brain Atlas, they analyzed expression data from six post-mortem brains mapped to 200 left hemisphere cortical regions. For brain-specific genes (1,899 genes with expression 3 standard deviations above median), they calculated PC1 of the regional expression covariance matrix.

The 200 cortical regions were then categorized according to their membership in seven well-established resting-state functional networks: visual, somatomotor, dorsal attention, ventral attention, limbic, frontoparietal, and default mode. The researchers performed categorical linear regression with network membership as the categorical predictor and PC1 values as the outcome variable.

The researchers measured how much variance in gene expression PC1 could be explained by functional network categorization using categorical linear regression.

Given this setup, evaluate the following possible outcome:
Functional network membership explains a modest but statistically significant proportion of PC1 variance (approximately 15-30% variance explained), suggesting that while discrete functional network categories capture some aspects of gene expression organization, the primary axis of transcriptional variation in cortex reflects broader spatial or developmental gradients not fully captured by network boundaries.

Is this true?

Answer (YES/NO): NO